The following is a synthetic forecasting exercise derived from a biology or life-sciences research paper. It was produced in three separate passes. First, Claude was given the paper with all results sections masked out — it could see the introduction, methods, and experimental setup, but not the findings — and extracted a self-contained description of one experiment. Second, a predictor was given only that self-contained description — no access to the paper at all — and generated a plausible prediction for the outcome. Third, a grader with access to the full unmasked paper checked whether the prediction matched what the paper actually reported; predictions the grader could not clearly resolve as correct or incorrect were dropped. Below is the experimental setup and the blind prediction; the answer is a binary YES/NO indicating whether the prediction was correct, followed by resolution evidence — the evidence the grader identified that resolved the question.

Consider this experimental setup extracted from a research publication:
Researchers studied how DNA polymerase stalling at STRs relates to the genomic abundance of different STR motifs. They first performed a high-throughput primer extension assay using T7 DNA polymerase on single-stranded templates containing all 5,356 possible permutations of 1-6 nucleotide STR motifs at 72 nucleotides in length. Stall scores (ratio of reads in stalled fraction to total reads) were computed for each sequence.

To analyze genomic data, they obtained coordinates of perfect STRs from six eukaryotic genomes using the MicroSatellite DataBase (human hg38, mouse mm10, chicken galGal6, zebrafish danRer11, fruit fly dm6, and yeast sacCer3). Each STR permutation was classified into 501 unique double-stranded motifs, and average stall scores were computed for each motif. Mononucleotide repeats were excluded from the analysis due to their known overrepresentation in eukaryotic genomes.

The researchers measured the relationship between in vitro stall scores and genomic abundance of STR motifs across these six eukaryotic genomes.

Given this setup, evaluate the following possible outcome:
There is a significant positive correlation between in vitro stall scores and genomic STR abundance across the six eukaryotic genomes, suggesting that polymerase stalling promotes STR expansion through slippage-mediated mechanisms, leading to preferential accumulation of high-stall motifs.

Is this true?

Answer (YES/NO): NO